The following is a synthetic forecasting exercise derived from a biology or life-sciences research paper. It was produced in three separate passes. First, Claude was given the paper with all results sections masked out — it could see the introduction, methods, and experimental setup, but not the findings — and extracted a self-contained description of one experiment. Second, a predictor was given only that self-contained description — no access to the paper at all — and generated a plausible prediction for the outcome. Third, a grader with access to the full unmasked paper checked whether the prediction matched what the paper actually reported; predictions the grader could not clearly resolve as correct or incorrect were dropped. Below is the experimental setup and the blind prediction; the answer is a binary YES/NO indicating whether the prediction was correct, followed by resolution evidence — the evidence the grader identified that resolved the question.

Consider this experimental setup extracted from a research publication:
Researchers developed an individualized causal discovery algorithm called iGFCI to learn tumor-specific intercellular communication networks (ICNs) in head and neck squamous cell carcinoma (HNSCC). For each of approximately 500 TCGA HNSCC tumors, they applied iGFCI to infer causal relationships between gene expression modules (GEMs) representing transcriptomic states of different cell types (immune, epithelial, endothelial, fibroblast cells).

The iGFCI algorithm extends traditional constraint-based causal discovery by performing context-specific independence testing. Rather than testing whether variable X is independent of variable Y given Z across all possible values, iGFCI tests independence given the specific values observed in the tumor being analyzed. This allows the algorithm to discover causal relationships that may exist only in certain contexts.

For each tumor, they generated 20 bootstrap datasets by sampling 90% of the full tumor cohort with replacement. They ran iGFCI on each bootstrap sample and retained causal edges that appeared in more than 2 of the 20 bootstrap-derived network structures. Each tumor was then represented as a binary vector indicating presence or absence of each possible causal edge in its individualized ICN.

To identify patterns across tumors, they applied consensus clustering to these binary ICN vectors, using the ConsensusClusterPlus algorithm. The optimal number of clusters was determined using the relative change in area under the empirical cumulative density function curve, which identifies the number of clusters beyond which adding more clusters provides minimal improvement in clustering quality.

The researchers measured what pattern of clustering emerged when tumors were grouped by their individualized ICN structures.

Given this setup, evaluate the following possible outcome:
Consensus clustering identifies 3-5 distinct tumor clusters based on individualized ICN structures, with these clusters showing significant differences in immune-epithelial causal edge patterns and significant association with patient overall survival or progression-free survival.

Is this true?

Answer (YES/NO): YES